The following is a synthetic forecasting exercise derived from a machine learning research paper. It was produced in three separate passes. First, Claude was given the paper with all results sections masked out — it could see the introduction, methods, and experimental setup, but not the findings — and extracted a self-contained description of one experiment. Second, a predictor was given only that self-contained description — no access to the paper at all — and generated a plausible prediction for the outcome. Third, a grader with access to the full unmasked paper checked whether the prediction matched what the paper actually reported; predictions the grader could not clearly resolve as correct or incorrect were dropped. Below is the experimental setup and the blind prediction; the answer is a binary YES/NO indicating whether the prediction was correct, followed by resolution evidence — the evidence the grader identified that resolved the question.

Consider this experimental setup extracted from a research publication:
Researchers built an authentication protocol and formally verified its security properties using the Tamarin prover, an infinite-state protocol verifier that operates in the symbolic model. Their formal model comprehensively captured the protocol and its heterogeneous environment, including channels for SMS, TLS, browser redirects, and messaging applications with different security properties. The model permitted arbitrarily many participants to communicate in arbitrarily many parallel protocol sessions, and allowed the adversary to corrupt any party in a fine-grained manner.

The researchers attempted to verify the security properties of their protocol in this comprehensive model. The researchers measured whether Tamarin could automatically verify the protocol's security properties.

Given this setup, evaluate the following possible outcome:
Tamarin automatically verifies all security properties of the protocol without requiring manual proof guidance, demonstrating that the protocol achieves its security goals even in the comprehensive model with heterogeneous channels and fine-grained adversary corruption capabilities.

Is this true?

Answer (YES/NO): NO